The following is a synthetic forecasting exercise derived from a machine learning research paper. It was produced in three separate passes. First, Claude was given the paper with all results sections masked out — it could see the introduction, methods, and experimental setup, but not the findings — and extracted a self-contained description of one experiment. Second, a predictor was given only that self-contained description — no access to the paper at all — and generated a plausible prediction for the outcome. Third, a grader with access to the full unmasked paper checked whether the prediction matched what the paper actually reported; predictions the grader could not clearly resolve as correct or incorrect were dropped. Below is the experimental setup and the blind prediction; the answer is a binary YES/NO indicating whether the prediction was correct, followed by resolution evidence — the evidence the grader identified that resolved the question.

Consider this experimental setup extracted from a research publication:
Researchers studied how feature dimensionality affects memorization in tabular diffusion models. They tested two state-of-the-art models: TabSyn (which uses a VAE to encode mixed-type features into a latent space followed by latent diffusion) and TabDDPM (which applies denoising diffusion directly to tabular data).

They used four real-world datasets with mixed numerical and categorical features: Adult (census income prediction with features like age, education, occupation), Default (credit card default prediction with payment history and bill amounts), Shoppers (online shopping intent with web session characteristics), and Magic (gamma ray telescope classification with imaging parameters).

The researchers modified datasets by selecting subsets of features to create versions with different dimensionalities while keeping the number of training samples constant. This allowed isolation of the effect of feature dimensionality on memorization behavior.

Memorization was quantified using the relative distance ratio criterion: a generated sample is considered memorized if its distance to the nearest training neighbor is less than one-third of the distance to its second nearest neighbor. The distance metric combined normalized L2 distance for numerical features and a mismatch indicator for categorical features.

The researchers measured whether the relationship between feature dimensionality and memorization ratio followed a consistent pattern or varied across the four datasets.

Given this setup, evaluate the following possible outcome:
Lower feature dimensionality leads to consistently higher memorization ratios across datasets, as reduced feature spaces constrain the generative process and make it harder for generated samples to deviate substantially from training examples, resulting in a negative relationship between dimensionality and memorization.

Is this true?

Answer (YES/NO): NO